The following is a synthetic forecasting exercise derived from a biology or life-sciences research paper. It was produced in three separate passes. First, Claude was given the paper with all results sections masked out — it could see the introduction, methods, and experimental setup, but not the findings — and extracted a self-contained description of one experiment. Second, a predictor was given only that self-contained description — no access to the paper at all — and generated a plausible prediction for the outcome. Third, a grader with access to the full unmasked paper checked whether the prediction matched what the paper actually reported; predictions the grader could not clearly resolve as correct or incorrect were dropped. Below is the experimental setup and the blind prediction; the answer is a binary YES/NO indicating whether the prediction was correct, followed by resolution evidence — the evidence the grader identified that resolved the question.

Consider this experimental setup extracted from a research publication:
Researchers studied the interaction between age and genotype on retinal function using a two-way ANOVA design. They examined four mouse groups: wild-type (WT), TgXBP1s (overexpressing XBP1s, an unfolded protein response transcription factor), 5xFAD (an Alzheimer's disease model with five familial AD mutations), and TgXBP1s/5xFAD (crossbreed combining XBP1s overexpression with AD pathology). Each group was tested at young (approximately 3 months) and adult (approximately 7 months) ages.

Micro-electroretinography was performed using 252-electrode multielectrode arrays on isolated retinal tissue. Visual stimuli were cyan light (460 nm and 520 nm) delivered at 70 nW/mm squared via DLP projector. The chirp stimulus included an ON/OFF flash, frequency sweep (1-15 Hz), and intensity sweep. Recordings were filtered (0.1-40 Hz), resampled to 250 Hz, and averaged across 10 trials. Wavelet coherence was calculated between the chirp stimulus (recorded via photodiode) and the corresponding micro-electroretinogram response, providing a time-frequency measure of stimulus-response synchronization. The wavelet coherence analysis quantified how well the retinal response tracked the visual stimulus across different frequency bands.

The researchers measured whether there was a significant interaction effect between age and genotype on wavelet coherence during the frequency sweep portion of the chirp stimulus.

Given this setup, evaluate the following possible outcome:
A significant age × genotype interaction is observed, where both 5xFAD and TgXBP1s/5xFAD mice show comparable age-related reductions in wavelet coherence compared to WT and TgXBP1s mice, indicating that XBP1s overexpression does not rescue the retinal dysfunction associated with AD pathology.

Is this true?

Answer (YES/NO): NO